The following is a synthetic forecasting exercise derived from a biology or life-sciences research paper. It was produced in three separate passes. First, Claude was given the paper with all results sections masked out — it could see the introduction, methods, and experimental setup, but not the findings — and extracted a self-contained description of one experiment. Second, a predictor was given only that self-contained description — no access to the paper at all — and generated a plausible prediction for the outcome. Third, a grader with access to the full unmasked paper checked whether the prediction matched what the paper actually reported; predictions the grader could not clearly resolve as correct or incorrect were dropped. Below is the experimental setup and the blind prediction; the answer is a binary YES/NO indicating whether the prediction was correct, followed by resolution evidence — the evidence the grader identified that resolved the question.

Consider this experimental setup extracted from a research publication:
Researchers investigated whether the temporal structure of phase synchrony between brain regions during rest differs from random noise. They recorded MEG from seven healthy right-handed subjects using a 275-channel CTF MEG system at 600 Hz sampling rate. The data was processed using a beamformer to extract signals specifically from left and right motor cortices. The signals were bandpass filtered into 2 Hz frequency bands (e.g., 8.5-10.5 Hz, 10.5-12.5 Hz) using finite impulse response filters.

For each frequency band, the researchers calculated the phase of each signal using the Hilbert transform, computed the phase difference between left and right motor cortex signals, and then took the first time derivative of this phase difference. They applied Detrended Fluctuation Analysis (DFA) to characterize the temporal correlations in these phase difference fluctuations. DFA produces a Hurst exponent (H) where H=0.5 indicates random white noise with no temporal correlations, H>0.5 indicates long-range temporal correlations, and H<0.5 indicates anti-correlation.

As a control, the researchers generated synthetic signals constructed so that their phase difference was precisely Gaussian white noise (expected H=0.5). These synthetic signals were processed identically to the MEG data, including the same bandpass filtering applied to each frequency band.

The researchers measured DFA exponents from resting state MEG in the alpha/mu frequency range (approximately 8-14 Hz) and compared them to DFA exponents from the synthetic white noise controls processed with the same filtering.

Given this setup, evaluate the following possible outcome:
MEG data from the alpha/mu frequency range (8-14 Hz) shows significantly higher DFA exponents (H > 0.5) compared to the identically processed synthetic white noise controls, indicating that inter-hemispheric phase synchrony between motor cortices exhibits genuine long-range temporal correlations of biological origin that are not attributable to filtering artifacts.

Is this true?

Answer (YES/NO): NO